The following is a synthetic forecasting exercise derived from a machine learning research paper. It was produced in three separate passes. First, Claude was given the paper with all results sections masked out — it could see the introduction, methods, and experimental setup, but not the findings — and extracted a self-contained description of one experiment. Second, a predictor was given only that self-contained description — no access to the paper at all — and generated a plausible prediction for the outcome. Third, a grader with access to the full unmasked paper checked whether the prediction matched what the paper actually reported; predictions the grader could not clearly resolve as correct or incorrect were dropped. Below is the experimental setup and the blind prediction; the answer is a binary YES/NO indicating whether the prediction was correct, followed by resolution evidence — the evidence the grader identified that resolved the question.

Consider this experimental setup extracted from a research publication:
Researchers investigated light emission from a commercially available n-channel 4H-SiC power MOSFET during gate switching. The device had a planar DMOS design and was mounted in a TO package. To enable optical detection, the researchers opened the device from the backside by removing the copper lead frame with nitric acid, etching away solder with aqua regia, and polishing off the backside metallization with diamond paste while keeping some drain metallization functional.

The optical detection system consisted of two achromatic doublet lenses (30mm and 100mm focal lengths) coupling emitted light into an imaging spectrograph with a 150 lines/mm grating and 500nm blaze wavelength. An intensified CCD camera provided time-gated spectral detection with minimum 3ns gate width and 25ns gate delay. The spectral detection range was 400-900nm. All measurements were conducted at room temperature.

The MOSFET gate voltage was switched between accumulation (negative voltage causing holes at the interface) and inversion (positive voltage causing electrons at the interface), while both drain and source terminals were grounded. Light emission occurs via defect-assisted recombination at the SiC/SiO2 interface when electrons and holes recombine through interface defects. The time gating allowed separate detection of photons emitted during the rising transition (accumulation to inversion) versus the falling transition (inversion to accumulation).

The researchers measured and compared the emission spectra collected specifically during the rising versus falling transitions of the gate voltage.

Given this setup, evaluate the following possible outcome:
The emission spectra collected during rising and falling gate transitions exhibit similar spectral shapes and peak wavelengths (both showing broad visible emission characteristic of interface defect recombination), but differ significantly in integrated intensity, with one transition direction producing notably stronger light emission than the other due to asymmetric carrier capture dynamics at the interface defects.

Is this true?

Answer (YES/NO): NO